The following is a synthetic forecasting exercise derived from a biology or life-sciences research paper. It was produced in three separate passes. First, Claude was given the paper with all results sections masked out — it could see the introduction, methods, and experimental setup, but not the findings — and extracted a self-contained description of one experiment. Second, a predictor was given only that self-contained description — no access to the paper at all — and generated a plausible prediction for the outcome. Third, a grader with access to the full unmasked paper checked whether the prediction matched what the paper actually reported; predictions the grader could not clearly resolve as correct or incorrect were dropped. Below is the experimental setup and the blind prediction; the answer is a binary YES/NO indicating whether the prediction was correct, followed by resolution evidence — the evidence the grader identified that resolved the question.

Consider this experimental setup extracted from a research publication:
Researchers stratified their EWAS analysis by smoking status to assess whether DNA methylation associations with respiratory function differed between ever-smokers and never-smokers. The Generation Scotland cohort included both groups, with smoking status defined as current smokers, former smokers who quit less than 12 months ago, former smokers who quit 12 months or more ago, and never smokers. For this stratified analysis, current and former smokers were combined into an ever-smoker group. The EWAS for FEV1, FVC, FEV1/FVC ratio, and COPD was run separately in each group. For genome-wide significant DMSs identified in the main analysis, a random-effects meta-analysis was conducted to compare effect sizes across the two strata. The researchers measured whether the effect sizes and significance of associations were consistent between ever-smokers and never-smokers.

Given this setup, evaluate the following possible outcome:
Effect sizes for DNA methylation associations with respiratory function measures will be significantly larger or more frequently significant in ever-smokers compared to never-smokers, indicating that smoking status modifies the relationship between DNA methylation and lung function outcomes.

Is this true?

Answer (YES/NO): NO